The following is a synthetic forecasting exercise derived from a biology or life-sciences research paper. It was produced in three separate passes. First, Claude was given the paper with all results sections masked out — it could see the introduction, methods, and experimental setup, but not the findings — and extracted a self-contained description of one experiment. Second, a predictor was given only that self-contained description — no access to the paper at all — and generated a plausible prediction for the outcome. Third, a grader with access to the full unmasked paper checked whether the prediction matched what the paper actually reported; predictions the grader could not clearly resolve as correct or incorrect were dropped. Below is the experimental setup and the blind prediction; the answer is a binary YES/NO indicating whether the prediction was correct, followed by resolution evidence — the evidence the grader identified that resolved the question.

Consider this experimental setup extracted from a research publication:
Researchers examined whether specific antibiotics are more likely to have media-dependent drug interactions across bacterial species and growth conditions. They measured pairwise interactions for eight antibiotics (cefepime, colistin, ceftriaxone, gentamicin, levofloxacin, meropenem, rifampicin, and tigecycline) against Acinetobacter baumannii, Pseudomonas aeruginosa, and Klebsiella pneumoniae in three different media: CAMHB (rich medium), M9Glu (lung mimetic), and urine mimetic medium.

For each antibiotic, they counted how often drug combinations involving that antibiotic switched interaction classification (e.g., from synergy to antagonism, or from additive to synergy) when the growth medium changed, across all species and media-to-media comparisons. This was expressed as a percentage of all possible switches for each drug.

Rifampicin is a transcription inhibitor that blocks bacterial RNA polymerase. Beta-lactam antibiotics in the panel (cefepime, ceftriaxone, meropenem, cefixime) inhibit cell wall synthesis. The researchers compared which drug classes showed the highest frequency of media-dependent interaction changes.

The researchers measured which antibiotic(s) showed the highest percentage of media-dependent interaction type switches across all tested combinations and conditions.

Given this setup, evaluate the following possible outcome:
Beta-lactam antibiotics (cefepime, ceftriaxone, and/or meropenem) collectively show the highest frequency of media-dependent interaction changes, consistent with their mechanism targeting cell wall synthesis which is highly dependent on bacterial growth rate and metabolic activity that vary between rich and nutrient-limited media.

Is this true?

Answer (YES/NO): NO